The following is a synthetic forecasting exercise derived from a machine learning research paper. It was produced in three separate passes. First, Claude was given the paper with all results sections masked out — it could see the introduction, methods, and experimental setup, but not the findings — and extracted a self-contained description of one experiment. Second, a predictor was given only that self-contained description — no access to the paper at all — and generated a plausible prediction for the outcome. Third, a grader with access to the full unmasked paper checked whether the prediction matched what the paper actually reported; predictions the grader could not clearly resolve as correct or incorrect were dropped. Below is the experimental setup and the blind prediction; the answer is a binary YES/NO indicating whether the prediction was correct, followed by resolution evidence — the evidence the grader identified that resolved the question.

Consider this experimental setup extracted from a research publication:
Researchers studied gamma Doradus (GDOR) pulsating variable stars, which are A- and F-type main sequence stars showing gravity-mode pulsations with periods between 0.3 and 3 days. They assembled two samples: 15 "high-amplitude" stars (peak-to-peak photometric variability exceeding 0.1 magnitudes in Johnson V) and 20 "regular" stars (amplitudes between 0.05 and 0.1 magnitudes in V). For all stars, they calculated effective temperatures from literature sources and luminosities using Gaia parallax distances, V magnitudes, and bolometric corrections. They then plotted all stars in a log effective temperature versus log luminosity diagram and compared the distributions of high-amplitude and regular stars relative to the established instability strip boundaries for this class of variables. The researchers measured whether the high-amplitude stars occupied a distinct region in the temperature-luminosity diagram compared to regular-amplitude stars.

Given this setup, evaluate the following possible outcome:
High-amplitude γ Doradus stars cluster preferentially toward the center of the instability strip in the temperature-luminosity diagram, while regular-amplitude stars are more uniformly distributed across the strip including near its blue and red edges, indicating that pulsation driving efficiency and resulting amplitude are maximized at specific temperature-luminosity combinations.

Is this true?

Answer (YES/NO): NO